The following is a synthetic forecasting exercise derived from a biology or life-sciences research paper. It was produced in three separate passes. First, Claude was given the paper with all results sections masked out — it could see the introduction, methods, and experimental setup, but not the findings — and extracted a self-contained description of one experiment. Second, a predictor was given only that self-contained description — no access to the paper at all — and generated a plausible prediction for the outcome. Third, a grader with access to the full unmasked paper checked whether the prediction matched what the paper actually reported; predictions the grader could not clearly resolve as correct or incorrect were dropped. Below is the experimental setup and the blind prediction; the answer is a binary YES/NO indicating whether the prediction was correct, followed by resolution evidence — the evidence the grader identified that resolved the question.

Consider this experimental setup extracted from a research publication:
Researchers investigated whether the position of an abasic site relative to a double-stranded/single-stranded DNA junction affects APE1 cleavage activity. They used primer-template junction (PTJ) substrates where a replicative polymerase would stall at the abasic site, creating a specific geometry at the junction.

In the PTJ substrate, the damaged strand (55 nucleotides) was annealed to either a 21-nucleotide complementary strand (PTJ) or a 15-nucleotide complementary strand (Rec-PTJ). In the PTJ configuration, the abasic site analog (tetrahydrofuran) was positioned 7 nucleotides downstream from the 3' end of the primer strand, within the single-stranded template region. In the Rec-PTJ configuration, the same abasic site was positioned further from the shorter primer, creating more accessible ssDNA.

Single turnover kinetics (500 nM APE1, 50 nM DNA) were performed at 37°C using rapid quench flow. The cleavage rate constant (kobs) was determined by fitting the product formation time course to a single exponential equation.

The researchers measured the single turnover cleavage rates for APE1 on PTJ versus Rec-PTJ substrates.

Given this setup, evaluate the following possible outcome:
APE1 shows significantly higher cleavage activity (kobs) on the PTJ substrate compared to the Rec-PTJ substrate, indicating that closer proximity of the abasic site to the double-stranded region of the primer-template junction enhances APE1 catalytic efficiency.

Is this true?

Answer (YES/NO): NO